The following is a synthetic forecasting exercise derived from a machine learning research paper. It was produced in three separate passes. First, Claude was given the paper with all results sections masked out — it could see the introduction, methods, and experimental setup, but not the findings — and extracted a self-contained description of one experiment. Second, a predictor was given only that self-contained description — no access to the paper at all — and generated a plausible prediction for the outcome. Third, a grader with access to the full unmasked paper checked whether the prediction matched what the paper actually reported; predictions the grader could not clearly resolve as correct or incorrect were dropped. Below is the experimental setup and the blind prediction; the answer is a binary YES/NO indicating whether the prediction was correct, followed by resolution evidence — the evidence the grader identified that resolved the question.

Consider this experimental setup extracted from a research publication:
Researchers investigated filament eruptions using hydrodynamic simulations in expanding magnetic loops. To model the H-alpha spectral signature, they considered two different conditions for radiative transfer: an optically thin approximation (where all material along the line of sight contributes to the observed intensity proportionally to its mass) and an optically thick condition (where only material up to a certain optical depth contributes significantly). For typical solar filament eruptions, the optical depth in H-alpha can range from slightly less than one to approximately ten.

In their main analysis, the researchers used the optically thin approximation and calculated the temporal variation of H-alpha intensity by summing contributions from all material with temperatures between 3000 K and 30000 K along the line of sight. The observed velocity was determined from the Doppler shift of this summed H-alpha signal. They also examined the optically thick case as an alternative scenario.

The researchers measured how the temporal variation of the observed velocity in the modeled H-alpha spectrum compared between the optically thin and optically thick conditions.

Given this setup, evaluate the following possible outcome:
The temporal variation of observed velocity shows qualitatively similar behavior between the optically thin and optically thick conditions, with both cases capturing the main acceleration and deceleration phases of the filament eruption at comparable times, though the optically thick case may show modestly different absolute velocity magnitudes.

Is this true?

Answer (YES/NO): YES